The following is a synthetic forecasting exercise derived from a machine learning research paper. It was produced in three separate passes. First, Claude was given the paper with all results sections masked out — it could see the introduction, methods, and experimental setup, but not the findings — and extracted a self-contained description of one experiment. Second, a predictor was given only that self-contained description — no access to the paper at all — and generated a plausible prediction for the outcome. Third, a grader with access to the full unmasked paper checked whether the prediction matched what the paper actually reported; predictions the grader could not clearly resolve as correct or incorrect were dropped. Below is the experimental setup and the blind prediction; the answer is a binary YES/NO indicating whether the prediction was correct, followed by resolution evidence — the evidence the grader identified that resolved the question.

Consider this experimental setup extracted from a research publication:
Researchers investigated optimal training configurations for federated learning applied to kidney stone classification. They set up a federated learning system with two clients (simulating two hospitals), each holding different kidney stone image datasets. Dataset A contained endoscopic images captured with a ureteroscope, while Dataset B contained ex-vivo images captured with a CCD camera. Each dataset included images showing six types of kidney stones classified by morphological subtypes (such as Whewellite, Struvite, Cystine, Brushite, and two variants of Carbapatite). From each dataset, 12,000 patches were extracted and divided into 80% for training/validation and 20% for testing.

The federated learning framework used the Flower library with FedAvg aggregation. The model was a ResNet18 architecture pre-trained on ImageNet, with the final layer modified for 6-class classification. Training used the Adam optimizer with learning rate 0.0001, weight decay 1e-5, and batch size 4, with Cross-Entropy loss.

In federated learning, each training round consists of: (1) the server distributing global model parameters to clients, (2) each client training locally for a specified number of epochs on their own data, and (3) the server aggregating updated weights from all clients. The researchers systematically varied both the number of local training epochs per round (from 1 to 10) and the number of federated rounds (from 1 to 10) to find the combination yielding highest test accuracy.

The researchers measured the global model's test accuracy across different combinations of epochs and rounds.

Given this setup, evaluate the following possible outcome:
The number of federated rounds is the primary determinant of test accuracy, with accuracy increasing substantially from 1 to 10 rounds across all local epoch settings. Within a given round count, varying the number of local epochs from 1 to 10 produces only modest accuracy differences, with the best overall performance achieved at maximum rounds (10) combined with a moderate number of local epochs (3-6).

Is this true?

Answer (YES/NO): NO